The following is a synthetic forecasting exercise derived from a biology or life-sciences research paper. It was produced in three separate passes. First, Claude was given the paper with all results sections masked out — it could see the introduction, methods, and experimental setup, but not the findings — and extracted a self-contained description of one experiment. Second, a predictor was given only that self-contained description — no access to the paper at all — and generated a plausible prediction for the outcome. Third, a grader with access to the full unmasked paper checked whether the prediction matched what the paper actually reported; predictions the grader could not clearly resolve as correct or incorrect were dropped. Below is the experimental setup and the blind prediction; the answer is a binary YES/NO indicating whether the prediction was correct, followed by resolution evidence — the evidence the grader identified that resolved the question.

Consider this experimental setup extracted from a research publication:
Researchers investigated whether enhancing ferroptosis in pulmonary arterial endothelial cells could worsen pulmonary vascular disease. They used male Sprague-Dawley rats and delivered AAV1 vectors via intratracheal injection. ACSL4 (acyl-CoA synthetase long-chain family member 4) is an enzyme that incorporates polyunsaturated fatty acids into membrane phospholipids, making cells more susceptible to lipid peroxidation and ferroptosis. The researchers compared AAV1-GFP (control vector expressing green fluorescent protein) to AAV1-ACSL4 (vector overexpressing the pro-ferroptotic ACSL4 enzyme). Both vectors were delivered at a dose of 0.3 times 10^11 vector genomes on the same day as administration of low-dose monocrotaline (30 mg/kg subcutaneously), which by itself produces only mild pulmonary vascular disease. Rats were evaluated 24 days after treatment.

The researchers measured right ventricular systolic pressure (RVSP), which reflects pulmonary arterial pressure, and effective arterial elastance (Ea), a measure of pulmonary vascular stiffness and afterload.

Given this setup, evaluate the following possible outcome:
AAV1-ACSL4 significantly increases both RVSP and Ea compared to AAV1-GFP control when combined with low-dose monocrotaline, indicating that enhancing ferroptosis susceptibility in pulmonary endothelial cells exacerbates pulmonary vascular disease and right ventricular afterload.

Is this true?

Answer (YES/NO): YES